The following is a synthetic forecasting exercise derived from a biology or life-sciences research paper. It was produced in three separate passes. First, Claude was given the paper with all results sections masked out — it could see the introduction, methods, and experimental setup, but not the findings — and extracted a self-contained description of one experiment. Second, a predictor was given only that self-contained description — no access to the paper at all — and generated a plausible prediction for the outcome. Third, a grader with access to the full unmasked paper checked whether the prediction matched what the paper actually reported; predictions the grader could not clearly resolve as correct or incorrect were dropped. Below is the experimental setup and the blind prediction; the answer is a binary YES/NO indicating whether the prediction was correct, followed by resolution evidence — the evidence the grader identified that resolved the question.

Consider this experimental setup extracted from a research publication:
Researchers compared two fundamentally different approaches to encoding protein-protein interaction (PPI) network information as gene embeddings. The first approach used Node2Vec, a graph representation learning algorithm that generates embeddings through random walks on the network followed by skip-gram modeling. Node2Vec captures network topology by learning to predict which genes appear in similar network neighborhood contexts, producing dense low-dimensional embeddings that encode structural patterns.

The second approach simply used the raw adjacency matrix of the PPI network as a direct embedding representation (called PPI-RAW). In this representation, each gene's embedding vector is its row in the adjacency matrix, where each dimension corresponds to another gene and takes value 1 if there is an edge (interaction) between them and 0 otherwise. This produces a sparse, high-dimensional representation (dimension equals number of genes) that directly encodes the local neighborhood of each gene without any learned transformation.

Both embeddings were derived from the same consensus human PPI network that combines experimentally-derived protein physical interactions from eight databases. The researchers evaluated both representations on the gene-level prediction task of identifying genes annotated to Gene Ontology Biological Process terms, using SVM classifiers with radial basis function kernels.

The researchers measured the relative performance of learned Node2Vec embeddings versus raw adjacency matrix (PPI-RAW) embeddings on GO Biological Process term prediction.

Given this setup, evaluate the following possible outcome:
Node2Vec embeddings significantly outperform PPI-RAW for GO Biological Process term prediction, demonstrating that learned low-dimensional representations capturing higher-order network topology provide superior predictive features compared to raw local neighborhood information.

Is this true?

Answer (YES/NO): NO